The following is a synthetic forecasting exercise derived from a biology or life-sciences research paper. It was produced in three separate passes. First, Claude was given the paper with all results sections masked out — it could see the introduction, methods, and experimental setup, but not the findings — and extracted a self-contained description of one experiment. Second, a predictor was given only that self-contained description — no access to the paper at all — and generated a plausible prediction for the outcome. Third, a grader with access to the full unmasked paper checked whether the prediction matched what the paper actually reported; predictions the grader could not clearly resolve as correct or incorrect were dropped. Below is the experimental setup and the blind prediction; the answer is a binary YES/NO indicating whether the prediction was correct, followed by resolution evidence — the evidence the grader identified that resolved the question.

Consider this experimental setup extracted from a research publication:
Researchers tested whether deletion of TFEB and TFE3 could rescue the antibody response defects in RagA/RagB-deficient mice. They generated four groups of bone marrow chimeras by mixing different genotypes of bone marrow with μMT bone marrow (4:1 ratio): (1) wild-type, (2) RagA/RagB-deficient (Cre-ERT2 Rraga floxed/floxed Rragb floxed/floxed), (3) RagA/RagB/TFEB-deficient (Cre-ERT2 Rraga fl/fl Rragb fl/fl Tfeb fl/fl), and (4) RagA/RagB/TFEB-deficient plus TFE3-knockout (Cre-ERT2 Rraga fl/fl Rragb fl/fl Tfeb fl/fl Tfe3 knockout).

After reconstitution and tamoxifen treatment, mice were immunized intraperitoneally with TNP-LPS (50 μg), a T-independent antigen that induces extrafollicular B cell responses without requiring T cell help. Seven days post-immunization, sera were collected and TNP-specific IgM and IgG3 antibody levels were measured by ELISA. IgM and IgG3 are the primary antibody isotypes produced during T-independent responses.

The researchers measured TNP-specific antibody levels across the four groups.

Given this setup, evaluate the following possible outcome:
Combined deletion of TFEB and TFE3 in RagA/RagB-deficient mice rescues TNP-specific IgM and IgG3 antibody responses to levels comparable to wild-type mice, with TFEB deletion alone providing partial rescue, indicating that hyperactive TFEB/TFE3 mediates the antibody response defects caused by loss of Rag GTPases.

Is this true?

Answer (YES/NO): NO